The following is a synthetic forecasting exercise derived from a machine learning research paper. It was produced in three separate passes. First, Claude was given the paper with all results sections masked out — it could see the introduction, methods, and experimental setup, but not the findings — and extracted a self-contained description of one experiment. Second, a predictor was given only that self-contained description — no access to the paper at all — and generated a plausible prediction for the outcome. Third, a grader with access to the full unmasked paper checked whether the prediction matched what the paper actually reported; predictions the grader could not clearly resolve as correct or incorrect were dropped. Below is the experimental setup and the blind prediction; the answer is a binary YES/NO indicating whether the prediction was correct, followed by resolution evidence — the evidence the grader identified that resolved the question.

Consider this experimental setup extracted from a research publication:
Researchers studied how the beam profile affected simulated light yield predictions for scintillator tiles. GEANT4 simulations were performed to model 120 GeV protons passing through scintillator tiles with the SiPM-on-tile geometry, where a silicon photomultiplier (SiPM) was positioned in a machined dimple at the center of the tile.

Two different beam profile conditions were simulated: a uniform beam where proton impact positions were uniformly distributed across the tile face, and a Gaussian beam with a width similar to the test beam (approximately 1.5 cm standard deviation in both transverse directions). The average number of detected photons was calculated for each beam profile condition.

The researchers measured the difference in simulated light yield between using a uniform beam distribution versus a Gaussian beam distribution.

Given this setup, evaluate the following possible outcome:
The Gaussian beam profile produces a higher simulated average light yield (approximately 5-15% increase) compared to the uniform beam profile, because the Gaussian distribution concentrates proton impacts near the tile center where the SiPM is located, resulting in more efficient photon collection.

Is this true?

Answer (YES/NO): NO